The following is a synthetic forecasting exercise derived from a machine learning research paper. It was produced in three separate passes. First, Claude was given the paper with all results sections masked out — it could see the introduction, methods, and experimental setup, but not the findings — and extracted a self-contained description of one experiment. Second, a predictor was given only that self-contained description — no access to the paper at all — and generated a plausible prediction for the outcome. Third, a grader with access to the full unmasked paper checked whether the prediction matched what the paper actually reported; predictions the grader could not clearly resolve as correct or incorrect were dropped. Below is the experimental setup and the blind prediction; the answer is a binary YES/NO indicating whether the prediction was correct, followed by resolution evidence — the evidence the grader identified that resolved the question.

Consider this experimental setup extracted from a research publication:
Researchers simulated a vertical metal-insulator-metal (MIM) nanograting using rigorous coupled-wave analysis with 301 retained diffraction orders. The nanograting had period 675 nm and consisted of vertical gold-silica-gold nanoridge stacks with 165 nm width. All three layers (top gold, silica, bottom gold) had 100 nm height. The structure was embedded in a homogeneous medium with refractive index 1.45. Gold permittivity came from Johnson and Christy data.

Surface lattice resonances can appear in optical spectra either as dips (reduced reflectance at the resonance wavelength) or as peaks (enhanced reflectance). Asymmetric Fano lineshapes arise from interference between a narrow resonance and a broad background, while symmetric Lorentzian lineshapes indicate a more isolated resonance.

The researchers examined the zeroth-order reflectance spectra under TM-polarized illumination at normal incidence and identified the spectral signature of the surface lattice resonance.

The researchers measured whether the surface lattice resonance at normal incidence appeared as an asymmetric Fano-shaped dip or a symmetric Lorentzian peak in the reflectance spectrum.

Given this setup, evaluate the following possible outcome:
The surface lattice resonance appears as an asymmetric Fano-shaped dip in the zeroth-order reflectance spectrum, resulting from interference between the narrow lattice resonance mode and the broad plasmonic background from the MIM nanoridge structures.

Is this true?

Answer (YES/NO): YES